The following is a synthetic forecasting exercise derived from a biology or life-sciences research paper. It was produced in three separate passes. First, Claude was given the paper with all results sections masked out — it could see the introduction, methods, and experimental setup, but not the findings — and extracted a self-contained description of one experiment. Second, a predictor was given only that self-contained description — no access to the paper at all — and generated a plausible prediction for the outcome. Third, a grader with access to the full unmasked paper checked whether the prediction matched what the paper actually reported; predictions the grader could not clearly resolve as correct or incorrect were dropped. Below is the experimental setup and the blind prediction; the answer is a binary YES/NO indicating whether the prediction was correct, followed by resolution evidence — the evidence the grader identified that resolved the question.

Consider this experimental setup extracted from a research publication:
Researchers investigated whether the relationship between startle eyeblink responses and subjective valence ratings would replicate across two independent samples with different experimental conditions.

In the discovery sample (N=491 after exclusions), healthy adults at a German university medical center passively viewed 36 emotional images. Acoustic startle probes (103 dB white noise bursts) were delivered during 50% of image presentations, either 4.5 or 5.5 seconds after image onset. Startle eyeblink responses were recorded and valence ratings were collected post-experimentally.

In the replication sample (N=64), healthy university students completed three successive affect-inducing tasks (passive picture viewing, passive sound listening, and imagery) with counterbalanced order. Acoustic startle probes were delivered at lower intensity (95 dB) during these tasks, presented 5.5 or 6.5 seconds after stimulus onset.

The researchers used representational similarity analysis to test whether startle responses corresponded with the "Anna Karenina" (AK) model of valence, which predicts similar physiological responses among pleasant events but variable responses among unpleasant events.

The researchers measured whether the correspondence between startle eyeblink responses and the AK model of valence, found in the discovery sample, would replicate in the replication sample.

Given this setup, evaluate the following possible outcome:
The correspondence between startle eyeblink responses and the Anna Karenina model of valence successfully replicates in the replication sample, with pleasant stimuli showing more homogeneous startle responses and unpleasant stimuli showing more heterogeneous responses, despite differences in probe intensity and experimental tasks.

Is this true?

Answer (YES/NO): NO